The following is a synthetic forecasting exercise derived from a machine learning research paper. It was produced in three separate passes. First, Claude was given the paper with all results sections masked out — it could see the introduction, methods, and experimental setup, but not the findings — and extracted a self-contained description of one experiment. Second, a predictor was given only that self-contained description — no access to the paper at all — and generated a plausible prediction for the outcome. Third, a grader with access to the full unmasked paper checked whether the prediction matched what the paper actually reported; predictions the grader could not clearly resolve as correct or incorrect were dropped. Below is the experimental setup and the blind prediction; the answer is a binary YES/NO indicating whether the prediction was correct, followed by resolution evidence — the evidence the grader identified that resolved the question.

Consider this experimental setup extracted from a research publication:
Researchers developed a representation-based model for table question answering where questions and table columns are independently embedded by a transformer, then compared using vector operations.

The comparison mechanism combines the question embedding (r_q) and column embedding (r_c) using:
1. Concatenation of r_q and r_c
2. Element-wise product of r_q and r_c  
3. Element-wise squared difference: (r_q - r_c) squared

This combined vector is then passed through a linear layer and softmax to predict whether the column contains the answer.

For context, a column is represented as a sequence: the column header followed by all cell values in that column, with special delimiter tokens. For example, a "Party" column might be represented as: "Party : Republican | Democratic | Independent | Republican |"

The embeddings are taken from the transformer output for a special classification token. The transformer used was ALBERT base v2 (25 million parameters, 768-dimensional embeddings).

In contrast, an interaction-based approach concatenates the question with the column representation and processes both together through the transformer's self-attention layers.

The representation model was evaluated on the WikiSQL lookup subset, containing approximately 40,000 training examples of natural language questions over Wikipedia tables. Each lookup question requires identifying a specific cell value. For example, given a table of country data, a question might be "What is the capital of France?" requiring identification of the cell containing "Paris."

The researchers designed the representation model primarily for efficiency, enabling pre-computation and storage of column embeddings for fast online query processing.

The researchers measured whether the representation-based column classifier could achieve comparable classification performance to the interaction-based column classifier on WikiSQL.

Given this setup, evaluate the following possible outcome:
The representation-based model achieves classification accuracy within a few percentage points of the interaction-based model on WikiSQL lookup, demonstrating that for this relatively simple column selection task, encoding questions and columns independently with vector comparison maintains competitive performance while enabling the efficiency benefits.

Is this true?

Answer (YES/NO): YES